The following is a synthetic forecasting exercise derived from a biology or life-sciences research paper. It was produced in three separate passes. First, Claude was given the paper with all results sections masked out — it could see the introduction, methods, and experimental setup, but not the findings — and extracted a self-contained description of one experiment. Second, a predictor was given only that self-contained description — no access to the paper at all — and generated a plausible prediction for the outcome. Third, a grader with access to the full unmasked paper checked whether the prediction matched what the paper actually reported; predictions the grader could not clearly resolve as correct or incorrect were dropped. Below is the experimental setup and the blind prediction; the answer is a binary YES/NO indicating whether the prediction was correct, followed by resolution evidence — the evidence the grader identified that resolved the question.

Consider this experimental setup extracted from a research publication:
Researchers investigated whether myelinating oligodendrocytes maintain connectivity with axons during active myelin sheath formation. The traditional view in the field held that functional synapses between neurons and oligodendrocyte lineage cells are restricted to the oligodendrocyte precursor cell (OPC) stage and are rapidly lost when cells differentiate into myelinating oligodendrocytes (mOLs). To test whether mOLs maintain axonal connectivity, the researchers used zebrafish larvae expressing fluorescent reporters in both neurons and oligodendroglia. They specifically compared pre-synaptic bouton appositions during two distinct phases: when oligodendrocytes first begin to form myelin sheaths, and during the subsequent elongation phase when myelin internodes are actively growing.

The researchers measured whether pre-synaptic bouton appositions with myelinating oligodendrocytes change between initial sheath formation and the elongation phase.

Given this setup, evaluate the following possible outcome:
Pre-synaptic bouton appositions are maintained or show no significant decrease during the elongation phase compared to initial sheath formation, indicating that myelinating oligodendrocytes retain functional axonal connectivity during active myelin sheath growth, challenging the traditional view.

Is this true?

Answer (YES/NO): NO